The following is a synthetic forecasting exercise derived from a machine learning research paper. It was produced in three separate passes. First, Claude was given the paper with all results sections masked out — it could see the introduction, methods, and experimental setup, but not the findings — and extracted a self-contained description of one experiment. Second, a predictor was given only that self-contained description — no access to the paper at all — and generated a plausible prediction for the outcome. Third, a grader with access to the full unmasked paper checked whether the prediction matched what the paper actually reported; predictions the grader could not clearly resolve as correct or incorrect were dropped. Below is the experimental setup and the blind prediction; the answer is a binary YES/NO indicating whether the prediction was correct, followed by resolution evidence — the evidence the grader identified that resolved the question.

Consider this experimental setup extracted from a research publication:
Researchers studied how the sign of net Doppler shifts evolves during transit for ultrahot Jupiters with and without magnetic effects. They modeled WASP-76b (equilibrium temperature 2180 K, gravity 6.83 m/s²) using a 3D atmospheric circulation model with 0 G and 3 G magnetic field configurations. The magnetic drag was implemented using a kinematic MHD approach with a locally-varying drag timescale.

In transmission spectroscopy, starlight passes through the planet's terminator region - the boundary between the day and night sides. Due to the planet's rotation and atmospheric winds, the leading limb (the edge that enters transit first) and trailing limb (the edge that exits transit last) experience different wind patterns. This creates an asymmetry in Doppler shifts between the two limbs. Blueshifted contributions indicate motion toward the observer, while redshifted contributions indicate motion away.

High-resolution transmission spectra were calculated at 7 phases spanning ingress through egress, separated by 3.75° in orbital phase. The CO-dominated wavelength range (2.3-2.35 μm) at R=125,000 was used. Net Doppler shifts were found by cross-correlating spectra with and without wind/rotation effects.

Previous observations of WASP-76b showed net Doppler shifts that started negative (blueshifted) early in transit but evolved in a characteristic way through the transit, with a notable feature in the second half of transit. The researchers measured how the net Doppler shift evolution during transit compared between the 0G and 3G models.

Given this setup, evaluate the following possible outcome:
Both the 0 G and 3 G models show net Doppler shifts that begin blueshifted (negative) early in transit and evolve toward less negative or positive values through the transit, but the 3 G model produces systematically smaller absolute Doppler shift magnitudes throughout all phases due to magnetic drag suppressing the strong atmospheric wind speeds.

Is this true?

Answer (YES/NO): NO